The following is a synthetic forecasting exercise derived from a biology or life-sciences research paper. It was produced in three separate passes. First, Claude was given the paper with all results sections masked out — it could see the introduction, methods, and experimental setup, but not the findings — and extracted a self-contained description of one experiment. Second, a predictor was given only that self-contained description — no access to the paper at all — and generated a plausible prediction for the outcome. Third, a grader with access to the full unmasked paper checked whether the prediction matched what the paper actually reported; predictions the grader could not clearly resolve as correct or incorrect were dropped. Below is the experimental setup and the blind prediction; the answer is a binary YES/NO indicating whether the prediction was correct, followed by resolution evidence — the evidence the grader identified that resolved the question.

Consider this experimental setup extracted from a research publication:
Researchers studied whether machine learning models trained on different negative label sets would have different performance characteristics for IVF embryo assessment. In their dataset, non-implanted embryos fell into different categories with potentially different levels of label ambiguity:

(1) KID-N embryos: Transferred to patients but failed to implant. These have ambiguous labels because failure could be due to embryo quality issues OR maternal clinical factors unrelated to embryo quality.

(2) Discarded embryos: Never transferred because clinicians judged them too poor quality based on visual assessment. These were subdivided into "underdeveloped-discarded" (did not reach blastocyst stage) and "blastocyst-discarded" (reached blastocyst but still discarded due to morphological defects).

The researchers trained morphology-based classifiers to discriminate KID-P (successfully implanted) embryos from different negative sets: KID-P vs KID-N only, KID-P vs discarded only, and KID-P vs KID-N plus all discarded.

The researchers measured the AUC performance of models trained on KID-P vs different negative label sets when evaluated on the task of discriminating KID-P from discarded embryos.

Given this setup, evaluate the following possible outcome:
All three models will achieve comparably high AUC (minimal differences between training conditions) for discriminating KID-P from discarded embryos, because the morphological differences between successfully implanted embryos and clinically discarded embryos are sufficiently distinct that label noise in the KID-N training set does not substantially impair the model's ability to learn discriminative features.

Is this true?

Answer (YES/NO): NO